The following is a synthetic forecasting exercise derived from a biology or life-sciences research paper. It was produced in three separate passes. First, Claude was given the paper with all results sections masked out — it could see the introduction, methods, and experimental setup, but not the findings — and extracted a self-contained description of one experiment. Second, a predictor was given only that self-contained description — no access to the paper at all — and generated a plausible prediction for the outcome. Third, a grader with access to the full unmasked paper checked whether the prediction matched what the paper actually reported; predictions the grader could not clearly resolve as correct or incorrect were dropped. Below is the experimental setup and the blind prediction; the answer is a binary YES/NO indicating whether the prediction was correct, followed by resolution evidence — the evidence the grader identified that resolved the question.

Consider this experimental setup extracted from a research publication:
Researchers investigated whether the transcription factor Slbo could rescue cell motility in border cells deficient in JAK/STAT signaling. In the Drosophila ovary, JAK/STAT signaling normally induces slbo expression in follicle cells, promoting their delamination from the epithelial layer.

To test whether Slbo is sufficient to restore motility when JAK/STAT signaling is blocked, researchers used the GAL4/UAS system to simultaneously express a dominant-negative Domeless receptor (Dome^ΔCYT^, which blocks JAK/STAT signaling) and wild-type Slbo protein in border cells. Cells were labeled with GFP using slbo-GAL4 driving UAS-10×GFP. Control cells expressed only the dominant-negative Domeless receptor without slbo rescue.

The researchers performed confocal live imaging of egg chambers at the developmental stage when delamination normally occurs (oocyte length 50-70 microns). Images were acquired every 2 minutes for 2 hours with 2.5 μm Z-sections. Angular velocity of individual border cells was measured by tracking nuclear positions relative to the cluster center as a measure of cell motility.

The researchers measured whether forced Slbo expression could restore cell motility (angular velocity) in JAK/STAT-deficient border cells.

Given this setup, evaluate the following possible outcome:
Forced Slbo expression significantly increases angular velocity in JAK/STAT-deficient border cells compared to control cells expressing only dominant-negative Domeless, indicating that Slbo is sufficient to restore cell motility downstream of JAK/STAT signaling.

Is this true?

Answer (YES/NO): NO